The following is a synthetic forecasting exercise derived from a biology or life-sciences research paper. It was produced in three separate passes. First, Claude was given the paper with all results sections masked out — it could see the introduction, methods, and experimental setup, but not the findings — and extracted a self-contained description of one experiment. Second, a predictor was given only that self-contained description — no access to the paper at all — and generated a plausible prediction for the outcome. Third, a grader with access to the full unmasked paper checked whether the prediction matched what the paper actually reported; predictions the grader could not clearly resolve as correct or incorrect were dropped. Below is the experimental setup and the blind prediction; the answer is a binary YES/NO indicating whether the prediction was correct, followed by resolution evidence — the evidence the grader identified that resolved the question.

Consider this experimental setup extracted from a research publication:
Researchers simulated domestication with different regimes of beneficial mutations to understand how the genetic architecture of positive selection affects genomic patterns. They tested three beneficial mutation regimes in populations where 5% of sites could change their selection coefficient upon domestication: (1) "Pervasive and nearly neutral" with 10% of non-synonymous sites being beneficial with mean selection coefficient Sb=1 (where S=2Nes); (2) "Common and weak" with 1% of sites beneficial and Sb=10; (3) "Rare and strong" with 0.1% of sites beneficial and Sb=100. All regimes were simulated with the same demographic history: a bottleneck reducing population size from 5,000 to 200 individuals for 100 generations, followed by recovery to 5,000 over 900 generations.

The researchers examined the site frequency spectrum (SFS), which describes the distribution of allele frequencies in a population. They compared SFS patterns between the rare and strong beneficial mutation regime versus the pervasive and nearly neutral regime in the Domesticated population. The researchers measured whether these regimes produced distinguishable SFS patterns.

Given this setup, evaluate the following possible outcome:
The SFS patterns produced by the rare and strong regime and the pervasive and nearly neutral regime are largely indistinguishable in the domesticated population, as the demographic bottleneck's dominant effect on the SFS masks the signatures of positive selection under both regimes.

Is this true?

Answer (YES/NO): NO